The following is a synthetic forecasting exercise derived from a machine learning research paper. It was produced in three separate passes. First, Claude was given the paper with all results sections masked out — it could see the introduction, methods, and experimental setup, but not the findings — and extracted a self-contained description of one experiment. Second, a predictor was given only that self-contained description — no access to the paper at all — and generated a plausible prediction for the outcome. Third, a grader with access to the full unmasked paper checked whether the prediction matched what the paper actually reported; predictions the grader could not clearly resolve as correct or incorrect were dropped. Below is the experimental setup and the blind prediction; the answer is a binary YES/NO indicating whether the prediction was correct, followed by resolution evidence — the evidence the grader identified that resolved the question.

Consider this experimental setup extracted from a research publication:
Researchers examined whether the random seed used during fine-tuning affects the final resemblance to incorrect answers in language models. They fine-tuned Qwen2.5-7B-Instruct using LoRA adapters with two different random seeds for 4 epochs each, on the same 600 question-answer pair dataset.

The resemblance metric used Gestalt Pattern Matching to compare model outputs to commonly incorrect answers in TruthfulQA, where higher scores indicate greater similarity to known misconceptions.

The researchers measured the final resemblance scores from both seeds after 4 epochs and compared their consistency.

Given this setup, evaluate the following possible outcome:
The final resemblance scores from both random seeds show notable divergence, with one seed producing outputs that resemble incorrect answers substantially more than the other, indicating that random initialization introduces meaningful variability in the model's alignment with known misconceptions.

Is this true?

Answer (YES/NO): NO